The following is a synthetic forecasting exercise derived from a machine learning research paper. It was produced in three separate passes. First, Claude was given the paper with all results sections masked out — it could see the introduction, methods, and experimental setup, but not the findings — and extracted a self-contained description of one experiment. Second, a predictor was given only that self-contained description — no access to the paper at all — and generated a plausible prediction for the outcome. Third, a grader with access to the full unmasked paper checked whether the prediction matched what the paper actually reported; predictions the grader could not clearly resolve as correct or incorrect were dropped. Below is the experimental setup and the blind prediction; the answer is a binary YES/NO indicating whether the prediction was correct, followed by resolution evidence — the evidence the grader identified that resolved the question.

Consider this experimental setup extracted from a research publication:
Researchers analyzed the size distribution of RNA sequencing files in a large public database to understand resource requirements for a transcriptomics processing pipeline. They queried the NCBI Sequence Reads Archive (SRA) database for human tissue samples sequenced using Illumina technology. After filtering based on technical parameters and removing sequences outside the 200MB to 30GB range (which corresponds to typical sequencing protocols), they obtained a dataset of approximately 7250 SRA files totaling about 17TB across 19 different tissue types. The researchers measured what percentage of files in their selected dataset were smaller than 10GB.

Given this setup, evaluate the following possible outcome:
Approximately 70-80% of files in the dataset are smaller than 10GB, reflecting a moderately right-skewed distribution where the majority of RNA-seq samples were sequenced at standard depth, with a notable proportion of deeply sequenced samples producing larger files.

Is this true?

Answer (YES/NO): NO